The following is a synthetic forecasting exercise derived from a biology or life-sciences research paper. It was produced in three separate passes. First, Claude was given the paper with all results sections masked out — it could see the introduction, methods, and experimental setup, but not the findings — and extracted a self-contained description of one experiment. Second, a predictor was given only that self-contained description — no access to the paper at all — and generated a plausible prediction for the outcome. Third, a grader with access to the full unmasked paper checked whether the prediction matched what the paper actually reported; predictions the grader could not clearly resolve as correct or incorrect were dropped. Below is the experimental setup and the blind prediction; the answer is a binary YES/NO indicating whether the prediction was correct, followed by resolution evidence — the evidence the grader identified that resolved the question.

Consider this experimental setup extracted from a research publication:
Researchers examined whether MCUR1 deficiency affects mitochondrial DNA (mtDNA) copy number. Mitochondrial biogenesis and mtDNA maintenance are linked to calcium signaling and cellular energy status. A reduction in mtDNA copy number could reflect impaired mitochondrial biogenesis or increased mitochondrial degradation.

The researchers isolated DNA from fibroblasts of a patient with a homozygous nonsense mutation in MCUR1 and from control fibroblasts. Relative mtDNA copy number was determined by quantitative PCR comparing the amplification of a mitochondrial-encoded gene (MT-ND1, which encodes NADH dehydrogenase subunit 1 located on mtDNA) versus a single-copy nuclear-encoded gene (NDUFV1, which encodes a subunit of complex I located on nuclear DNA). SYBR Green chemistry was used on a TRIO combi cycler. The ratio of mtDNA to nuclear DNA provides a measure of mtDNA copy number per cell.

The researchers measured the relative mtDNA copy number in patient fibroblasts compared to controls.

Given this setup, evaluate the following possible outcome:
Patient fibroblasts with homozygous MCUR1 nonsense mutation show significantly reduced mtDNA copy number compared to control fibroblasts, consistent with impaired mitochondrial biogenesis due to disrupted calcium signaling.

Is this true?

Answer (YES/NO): YES